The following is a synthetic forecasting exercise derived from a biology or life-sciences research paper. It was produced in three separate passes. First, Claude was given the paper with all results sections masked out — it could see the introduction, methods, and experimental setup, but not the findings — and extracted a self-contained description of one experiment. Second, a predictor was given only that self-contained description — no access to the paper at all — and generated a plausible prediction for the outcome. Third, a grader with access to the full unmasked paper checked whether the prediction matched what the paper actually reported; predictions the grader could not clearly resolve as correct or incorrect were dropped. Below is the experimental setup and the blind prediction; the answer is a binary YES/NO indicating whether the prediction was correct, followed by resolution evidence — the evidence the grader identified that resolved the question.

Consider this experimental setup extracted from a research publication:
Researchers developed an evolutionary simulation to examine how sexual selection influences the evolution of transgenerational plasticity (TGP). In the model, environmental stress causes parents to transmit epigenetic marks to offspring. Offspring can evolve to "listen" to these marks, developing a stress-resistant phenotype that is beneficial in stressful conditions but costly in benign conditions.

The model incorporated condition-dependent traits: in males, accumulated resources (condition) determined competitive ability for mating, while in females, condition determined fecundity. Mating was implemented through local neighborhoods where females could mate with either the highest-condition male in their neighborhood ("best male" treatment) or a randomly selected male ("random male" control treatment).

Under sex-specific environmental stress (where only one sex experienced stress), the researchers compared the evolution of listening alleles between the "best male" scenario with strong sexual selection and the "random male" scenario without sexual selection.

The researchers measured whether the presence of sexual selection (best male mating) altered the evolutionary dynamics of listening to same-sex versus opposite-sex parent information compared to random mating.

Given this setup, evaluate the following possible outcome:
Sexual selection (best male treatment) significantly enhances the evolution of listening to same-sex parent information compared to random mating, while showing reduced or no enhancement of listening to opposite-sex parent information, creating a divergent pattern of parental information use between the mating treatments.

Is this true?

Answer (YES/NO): NO